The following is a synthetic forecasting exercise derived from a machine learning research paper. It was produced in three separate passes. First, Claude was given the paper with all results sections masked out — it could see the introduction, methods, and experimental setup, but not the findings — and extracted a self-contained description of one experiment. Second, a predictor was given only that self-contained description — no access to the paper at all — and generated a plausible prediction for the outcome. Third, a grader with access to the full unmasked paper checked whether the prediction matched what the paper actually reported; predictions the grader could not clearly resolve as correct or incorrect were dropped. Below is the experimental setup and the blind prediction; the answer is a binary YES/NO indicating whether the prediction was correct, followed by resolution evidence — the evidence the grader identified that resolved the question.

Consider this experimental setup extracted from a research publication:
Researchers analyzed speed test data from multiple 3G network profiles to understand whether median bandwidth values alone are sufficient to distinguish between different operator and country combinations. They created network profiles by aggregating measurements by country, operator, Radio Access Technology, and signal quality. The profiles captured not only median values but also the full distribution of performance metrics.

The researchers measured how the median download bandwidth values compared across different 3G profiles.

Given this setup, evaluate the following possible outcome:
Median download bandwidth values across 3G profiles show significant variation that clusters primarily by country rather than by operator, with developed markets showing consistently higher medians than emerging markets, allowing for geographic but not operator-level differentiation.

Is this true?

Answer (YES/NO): NO